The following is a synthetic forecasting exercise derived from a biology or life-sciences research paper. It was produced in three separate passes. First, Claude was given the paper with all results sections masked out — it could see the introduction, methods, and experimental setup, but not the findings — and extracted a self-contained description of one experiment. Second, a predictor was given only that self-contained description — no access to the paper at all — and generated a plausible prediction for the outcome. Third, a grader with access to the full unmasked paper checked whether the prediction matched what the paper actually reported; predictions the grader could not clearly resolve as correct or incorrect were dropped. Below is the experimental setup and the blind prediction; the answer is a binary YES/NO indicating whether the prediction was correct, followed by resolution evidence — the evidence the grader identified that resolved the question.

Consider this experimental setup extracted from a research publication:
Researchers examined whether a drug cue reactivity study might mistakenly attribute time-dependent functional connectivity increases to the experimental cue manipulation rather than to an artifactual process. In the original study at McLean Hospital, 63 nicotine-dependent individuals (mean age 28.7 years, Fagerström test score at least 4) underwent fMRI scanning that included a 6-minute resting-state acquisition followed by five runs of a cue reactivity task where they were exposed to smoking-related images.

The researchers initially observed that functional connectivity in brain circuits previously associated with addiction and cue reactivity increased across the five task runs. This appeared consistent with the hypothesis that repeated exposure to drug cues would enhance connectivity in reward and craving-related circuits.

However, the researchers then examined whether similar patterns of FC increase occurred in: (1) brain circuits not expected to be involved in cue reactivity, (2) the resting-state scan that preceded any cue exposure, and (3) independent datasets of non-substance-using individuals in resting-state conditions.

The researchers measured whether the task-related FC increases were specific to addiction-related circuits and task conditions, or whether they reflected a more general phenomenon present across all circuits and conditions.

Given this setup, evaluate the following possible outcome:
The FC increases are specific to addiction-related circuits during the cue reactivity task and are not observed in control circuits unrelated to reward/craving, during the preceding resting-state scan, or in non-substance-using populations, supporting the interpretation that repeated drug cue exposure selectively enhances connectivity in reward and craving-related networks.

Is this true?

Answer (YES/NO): NO